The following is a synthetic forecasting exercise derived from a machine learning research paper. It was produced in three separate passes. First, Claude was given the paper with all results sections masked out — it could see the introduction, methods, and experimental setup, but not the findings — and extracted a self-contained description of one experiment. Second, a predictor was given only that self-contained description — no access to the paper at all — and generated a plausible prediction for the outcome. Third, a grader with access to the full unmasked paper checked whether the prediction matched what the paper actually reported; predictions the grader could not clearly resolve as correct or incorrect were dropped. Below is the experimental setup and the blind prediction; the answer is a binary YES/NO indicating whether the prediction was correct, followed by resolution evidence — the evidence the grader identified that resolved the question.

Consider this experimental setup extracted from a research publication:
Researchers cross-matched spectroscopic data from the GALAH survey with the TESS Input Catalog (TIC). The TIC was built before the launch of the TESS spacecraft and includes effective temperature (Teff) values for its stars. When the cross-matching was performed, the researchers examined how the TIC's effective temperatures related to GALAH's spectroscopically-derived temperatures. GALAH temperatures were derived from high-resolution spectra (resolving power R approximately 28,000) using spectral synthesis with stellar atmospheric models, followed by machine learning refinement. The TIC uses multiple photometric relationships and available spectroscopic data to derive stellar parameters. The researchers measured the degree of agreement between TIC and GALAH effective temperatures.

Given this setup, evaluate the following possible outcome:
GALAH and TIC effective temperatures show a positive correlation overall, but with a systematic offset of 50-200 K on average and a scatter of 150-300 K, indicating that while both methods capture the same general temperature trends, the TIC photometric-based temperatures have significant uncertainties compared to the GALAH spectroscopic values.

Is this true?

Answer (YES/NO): NO